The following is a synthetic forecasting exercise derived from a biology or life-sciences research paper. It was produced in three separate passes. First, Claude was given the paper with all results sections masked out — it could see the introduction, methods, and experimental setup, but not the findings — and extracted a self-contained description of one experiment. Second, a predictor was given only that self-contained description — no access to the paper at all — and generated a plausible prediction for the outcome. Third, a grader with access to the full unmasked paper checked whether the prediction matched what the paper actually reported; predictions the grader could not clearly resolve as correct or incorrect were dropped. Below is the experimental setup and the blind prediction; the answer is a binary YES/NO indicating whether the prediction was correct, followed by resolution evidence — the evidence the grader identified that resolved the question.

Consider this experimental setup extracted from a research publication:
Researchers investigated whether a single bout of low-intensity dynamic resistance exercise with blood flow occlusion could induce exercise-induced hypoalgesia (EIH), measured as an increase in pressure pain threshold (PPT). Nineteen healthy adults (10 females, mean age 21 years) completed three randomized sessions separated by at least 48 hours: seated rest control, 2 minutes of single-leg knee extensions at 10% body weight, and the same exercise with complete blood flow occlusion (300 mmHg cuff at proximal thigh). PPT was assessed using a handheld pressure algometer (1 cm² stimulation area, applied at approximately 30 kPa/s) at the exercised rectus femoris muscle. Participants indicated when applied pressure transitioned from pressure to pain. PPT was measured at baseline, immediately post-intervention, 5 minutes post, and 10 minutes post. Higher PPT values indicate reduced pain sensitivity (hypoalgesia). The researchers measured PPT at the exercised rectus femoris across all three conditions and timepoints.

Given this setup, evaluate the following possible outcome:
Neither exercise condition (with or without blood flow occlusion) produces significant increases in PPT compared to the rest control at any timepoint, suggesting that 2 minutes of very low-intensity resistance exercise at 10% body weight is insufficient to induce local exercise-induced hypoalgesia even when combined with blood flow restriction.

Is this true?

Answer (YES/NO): YES